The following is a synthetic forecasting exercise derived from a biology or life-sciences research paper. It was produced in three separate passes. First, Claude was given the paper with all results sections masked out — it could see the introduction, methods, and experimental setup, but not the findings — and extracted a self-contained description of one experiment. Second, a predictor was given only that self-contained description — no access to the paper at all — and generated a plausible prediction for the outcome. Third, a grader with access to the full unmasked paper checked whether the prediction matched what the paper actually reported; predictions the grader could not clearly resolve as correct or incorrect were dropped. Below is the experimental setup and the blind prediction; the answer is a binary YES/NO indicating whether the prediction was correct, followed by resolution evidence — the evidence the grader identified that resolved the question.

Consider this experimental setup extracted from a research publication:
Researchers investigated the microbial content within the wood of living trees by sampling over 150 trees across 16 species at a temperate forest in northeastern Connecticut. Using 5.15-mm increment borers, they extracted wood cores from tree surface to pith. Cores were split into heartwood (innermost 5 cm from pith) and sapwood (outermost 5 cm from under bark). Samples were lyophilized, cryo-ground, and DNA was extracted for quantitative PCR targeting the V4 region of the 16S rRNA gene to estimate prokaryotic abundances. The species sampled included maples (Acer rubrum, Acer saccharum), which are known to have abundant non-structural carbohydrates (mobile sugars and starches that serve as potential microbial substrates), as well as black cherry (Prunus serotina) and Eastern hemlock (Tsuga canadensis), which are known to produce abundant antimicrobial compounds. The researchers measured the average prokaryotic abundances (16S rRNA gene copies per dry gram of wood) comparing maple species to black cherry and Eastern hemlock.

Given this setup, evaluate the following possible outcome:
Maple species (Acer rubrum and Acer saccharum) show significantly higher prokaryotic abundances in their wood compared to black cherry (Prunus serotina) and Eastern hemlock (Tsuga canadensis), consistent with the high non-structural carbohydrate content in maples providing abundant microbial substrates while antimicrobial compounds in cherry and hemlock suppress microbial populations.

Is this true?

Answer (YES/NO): YES